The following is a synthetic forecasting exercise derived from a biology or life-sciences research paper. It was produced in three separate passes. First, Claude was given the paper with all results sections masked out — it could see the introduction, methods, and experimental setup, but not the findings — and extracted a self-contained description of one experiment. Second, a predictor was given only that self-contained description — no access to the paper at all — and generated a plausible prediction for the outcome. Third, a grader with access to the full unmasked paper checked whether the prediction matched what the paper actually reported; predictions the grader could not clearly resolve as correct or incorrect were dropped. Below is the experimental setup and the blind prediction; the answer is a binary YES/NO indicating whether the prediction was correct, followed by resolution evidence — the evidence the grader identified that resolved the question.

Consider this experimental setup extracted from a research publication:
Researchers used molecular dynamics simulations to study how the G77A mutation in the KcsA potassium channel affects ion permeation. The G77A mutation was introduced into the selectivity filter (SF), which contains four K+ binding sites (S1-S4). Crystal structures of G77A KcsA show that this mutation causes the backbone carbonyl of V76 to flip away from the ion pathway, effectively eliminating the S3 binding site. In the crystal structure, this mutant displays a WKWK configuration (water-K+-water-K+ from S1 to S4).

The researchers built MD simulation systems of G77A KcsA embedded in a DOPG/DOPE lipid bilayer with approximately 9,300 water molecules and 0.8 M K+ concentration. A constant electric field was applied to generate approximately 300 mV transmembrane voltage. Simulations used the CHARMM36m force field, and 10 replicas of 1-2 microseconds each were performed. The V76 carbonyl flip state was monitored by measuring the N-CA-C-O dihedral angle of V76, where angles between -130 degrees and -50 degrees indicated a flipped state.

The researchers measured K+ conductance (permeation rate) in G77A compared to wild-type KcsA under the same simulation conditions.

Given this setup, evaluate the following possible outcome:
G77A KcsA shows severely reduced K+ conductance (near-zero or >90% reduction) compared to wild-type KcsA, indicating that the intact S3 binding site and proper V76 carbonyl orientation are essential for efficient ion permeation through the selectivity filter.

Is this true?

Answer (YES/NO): NO